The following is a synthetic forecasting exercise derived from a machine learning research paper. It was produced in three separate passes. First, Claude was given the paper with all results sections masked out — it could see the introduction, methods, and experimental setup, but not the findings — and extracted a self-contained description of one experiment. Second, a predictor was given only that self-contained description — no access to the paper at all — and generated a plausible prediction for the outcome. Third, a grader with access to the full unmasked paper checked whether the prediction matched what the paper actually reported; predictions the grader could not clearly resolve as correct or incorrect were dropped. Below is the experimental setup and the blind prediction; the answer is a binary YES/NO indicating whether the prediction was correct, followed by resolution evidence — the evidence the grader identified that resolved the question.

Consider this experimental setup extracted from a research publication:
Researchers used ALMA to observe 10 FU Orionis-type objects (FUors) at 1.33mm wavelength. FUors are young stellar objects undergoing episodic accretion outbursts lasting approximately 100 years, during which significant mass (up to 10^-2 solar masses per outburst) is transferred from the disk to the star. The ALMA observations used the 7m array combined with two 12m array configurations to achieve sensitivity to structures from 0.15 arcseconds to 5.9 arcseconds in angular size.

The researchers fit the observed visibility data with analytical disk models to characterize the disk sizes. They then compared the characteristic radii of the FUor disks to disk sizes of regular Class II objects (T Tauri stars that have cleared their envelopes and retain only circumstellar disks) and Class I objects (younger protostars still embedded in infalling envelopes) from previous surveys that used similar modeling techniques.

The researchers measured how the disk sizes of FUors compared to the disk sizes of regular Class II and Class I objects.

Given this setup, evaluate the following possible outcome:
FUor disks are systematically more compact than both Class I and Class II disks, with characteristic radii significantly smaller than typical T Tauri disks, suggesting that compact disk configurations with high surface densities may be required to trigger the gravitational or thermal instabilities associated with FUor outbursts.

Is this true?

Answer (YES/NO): YES